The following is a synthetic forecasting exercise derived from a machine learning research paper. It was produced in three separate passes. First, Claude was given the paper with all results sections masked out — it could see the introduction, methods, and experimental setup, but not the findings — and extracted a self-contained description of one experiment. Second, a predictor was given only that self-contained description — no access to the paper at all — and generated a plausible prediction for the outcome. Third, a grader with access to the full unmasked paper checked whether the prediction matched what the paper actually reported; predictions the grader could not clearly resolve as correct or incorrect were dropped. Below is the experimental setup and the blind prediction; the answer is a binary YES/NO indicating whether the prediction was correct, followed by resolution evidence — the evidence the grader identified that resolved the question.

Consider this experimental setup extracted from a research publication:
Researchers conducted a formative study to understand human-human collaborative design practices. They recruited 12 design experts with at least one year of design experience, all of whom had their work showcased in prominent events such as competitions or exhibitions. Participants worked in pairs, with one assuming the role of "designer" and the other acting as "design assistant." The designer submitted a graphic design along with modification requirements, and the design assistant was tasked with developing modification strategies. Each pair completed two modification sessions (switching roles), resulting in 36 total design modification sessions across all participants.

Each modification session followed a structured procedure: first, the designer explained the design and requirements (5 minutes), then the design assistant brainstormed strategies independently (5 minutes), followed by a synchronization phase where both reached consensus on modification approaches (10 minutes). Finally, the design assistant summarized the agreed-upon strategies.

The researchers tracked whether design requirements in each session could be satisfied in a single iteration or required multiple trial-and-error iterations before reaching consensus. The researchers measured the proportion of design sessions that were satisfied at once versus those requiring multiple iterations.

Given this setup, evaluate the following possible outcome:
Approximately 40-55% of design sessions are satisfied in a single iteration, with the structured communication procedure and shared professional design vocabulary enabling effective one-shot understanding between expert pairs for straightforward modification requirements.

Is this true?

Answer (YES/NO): NO